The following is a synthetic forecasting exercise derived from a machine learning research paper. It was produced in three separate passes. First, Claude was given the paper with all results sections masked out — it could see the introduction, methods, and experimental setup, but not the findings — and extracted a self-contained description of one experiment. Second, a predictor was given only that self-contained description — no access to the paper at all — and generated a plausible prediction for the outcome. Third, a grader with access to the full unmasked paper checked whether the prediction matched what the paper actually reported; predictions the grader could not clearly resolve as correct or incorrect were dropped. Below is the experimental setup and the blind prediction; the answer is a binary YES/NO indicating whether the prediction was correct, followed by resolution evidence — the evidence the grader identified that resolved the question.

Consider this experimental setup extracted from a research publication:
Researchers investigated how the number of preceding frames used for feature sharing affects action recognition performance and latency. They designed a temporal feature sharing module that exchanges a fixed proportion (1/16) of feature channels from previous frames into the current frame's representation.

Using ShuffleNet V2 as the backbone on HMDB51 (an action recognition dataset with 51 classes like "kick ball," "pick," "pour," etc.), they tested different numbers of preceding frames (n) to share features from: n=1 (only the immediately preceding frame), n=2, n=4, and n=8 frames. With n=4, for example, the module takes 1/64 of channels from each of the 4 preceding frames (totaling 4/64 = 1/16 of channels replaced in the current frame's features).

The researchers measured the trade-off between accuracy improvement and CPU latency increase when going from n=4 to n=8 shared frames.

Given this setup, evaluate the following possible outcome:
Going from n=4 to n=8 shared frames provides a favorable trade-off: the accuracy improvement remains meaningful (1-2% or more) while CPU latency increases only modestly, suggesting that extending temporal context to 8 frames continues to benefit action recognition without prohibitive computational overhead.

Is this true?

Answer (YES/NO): NO